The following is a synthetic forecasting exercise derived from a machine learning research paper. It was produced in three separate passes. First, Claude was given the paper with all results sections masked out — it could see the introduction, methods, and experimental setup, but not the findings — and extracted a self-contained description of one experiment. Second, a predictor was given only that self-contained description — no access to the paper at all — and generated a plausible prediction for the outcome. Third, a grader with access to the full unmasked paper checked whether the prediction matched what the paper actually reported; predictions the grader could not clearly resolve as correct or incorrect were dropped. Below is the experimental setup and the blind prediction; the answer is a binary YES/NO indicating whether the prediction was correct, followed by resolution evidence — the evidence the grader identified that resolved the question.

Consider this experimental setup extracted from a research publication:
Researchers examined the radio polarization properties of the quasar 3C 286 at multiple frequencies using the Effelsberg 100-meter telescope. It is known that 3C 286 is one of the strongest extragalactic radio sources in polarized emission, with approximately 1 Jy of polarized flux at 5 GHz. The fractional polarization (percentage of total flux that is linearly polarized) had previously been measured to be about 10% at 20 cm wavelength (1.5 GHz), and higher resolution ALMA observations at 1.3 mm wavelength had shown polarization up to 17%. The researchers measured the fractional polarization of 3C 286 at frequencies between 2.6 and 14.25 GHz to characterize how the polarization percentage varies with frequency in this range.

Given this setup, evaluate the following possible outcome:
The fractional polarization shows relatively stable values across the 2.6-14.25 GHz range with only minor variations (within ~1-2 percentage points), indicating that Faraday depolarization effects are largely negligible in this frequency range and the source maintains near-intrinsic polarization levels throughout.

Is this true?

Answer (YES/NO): NO